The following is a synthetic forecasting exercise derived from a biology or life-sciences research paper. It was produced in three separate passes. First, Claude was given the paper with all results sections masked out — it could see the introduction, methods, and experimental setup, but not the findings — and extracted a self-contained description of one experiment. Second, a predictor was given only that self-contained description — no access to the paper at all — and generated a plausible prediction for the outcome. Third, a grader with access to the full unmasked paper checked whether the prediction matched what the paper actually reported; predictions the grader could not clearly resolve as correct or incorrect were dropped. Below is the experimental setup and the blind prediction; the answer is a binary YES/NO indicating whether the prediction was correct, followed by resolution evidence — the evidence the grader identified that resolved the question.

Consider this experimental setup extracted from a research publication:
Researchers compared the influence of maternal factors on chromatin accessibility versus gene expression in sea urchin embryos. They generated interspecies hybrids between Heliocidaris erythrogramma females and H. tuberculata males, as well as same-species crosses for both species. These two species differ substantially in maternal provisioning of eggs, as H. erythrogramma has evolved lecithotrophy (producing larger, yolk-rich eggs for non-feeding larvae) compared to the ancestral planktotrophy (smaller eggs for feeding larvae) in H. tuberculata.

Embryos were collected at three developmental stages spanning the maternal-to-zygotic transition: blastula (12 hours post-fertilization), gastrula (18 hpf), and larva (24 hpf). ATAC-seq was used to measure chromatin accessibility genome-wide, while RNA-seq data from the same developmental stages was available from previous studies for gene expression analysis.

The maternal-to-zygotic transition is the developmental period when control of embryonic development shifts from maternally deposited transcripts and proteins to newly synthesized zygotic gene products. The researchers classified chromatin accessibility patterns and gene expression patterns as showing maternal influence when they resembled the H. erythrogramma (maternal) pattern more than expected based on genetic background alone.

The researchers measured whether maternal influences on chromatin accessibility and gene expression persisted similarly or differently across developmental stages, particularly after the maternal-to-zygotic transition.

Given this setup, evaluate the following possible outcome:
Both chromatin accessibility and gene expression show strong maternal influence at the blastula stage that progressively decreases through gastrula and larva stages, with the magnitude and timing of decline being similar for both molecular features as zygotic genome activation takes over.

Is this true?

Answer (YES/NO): NO